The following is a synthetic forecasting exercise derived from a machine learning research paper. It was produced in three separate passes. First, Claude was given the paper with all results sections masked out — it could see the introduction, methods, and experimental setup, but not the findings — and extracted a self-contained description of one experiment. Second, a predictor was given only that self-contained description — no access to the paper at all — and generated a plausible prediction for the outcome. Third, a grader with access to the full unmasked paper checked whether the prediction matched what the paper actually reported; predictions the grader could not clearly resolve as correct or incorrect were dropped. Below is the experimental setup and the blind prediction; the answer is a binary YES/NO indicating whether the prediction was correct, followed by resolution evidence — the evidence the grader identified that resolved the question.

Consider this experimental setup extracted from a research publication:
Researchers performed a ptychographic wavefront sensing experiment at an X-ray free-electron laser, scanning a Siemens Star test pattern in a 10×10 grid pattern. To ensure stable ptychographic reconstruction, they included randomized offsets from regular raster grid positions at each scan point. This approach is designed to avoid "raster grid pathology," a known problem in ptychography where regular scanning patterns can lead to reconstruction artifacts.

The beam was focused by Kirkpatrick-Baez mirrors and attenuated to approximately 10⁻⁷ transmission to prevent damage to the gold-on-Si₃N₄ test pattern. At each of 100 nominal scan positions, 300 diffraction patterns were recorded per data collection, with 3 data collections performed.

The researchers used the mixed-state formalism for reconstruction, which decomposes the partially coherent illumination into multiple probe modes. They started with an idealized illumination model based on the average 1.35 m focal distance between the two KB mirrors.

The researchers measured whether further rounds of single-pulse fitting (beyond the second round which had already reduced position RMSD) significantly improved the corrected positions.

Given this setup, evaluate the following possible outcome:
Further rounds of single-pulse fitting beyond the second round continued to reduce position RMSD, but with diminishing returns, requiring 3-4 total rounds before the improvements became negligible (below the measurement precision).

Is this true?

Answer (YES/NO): NO